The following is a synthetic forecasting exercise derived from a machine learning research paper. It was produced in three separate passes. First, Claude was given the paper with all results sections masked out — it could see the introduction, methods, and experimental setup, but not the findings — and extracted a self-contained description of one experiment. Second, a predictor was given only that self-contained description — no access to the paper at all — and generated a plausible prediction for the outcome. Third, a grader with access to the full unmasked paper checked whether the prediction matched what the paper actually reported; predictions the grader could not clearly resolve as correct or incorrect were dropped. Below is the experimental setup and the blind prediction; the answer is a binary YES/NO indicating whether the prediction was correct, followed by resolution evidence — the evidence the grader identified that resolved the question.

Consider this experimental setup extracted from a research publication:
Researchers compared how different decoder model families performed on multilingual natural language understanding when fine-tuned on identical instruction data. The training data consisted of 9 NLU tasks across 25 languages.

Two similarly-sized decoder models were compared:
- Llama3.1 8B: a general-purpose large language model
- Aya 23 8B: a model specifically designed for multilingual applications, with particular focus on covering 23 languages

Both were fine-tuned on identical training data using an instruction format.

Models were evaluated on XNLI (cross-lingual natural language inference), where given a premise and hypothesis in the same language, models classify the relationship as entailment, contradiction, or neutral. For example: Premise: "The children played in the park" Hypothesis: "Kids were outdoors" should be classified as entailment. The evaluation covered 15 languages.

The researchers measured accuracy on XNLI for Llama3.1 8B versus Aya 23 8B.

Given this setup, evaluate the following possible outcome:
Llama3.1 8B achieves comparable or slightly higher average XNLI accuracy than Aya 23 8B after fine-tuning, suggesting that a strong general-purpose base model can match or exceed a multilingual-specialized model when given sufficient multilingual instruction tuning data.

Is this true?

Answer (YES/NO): YES